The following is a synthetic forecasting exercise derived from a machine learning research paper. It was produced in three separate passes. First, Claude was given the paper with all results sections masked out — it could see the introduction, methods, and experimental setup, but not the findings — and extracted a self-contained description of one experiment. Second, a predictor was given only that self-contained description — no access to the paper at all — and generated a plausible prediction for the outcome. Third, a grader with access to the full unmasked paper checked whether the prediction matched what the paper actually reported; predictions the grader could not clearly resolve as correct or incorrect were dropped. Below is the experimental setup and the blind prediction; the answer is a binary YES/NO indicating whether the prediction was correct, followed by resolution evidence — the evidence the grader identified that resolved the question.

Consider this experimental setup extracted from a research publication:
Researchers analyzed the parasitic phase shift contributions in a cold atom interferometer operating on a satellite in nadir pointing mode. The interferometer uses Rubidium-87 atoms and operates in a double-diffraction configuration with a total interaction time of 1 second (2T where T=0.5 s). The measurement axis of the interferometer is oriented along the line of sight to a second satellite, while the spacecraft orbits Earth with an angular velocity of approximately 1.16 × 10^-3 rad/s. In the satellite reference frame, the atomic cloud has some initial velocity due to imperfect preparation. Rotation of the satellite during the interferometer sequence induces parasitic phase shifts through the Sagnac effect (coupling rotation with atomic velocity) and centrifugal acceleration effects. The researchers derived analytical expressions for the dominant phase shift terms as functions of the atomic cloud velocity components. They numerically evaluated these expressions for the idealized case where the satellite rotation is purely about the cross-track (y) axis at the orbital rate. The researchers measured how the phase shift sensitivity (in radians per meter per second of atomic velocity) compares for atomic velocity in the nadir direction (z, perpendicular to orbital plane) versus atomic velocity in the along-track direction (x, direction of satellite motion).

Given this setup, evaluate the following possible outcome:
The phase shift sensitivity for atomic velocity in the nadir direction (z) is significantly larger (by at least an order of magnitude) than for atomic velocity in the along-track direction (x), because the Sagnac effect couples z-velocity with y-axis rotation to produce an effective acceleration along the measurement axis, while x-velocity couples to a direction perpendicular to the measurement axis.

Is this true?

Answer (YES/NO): YES